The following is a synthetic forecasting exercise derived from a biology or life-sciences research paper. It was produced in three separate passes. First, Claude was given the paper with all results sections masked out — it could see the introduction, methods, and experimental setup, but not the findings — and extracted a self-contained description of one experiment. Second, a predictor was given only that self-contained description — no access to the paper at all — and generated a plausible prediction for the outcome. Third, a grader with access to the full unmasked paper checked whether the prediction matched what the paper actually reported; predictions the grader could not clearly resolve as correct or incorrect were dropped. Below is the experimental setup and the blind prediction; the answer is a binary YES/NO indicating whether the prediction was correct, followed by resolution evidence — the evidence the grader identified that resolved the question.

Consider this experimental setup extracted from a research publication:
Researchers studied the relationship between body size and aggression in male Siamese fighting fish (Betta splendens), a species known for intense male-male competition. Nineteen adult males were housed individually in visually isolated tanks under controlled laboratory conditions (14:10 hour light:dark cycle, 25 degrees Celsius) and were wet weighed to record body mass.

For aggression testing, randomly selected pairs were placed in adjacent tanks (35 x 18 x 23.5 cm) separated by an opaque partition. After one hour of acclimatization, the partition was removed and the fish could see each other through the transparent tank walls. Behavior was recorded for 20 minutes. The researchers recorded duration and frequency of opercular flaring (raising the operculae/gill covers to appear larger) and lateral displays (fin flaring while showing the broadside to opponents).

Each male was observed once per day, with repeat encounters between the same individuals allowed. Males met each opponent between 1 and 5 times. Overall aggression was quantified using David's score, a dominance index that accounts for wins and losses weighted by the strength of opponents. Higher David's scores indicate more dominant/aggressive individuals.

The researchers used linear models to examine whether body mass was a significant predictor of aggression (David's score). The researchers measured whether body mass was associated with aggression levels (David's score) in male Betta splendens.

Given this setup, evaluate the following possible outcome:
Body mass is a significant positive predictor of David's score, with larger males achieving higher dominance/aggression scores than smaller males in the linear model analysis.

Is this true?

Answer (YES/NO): YES